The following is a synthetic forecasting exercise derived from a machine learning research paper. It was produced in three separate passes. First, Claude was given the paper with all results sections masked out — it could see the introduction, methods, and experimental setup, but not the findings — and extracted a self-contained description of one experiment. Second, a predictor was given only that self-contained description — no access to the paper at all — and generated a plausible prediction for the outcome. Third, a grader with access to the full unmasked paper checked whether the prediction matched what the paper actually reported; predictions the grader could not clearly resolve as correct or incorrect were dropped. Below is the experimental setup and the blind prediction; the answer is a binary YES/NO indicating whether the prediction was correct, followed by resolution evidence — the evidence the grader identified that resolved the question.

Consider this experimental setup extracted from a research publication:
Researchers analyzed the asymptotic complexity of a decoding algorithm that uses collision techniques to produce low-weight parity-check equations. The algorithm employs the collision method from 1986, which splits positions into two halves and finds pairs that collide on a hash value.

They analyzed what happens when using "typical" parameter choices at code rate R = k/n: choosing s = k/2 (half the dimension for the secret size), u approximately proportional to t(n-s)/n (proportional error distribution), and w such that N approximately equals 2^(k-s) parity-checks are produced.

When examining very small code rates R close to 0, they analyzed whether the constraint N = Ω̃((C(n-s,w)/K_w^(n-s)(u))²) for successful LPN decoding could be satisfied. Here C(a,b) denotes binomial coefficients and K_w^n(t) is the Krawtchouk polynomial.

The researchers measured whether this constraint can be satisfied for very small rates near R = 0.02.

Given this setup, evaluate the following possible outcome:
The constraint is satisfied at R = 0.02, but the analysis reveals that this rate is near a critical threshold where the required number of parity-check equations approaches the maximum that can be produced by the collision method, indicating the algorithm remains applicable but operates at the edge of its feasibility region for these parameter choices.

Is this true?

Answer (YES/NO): NO